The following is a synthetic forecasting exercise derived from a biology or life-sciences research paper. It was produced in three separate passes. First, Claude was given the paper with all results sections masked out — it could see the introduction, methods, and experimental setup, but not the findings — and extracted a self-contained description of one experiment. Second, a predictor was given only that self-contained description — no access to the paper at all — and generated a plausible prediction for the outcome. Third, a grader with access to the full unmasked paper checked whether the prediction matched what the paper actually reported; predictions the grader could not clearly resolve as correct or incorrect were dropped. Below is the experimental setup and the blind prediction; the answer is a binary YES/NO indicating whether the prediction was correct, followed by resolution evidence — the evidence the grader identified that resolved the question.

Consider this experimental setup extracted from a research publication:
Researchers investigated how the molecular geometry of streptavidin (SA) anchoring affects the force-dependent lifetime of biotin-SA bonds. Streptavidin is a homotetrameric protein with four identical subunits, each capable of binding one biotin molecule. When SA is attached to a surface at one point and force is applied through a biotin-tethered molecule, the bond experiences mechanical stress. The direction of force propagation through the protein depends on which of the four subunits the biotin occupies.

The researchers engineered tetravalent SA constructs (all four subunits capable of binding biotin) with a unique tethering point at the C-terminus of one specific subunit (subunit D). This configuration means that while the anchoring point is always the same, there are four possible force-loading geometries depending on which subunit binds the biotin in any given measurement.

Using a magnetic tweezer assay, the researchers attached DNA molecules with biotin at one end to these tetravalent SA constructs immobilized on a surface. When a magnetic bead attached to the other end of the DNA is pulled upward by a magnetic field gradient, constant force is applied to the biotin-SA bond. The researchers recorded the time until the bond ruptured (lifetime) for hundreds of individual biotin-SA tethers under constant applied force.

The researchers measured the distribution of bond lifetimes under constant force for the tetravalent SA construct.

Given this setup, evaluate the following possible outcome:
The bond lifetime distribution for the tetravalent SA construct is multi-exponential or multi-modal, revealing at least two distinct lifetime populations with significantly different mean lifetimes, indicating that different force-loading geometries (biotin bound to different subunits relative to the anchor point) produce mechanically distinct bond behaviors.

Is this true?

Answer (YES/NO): YES